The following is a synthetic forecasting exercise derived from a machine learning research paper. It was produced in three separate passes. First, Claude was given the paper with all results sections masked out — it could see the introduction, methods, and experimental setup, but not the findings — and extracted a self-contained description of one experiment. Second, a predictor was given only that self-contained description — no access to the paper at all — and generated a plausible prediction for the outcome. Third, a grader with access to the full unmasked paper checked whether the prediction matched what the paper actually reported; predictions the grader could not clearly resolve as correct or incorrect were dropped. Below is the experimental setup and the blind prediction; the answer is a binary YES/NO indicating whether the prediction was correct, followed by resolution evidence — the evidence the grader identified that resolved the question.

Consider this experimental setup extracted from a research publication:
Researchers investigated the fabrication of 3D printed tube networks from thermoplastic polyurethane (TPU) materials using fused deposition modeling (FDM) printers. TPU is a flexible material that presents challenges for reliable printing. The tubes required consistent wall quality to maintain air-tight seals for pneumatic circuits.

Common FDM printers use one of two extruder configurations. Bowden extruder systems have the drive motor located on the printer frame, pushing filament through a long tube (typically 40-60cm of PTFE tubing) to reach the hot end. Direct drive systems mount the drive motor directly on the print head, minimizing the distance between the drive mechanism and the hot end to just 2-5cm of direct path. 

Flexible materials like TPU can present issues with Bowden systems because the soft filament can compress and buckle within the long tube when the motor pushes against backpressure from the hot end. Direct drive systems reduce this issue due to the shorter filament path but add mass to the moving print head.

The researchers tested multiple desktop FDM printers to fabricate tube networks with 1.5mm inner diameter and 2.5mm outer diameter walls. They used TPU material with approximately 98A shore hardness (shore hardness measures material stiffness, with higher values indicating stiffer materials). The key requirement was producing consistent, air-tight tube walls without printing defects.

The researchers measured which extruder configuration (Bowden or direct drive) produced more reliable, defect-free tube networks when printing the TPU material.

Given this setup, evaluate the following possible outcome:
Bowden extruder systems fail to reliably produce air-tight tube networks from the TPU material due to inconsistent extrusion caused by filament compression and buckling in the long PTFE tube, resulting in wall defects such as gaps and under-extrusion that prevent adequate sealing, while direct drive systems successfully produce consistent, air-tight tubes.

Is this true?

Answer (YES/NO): NO